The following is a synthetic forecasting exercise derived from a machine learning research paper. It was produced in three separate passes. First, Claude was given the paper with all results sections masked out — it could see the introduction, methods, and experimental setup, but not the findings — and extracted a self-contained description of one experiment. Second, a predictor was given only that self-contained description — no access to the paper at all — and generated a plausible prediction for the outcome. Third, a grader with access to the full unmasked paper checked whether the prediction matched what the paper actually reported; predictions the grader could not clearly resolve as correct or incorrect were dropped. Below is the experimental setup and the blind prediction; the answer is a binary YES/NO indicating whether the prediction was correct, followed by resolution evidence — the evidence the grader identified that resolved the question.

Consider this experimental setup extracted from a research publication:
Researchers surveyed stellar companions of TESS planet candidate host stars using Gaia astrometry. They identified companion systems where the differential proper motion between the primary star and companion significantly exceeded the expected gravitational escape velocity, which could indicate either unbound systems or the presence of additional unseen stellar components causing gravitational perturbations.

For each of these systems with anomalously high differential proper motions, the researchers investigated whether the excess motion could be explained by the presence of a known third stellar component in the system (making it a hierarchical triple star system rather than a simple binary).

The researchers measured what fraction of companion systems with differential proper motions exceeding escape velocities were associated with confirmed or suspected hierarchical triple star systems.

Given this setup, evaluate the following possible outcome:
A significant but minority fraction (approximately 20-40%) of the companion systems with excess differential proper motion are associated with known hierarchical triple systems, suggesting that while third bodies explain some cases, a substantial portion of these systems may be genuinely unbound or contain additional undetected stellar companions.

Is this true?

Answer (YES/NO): YES